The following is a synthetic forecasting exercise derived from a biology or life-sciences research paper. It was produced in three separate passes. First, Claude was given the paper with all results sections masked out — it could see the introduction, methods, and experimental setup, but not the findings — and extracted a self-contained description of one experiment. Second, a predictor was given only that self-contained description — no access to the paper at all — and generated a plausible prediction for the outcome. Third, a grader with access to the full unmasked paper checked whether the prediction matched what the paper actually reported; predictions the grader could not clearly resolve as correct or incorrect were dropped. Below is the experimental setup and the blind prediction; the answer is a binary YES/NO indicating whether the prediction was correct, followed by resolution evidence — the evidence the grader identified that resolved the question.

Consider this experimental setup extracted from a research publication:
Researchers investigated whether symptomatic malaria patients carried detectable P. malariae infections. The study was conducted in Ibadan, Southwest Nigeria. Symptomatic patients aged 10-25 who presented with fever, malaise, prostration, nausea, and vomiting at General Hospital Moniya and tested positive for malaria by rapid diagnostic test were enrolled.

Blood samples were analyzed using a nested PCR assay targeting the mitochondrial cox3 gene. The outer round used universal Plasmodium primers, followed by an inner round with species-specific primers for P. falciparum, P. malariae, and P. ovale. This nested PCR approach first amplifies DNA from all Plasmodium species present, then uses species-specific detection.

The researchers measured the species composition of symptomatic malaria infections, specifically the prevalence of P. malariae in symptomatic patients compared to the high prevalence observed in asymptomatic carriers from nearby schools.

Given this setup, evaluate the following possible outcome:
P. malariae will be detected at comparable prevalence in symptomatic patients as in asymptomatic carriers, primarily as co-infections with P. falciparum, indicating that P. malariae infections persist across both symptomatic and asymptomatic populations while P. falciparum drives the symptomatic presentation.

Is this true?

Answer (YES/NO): NO